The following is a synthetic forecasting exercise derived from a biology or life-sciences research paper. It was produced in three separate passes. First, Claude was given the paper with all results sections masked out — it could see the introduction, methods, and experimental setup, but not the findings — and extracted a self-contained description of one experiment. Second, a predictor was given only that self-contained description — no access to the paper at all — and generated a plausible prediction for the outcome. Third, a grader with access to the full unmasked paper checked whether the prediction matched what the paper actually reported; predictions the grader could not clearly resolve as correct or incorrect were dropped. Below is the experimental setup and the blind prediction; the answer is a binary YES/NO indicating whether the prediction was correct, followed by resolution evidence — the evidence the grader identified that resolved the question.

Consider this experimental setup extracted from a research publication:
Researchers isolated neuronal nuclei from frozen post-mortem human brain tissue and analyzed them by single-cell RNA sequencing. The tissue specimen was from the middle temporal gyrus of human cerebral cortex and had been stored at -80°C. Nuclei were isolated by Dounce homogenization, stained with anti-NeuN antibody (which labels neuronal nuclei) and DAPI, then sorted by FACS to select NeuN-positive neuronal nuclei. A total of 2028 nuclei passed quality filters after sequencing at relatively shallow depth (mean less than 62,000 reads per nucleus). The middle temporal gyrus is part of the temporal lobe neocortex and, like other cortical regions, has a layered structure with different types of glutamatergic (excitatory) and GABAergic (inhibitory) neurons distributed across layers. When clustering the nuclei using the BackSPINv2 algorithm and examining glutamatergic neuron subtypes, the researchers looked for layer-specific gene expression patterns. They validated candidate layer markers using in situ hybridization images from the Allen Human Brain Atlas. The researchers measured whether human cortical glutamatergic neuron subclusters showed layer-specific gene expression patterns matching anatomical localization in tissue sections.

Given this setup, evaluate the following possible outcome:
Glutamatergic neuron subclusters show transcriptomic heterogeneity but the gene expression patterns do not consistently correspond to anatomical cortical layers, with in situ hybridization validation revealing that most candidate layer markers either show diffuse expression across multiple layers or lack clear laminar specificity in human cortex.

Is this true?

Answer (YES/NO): NO